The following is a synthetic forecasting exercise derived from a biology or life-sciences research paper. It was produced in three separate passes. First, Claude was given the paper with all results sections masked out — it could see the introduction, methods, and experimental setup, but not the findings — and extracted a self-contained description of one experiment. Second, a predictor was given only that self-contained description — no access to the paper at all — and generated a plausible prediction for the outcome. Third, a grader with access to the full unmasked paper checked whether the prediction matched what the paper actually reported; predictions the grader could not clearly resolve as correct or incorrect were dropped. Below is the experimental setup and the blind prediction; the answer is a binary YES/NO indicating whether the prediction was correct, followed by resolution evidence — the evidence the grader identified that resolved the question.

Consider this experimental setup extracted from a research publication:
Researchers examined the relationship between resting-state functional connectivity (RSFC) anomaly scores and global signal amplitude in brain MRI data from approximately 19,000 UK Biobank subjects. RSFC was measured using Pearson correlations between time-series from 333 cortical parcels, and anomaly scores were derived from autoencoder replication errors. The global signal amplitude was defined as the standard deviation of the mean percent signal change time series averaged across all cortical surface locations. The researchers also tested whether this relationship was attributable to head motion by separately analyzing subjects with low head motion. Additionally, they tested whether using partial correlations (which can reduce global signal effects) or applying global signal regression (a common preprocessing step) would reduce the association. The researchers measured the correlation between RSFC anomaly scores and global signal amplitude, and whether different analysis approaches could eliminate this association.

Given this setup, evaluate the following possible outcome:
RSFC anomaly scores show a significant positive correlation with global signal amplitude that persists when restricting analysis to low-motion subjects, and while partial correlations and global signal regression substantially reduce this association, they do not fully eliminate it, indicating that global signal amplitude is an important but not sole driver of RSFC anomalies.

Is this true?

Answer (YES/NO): NO